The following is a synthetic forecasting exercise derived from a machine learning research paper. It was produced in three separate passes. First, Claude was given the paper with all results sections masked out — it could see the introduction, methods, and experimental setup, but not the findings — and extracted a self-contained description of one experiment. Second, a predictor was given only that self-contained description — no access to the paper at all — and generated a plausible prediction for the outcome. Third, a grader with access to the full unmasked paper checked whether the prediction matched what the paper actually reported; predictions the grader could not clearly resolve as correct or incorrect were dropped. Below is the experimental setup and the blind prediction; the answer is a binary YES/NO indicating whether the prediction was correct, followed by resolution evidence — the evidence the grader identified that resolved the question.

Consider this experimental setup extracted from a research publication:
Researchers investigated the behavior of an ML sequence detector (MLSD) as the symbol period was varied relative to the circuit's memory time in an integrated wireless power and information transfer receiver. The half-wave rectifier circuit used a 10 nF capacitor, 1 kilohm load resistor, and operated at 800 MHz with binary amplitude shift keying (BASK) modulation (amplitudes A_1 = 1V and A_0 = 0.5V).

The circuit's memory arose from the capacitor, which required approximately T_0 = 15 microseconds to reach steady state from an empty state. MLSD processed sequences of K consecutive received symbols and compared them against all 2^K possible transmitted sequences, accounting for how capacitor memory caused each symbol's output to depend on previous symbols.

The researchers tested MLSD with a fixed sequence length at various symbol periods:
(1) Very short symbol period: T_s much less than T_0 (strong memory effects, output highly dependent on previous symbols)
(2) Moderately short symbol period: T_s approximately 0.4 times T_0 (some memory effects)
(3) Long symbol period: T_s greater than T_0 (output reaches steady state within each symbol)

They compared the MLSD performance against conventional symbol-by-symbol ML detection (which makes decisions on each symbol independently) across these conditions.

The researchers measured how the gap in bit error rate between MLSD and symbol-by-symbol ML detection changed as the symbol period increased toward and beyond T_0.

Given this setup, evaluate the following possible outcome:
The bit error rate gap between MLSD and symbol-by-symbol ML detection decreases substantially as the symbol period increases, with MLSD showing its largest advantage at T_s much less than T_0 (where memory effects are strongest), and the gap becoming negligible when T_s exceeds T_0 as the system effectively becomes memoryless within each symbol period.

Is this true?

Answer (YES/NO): YES